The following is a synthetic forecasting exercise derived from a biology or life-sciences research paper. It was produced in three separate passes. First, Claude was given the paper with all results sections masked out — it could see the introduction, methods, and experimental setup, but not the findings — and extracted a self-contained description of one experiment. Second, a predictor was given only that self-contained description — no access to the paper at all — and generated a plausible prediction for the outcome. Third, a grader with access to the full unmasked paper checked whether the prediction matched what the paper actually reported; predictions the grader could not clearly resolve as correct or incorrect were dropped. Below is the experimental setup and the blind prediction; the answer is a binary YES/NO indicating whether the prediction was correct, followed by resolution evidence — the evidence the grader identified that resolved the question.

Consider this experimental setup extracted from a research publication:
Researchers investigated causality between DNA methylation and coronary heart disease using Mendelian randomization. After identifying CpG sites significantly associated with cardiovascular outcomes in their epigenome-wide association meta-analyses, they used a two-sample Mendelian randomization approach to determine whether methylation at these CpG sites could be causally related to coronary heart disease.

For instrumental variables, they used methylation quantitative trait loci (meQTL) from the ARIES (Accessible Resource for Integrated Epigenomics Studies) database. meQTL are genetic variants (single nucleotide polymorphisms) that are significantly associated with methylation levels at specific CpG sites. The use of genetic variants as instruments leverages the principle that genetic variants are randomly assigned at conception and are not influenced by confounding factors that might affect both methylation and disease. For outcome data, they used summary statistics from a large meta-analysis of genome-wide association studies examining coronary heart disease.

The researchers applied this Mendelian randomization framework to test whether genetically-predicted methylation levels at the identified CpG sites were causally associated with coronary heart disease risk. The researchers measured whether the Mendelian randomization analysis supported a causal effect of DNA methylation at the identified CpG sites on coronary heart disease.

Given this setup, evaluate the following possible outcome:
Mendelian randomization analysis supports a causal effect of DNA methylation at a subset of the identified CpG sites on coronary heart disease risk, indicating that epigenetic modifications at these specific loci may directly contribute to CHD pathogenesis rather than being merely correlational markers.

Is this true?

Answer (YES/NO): NO